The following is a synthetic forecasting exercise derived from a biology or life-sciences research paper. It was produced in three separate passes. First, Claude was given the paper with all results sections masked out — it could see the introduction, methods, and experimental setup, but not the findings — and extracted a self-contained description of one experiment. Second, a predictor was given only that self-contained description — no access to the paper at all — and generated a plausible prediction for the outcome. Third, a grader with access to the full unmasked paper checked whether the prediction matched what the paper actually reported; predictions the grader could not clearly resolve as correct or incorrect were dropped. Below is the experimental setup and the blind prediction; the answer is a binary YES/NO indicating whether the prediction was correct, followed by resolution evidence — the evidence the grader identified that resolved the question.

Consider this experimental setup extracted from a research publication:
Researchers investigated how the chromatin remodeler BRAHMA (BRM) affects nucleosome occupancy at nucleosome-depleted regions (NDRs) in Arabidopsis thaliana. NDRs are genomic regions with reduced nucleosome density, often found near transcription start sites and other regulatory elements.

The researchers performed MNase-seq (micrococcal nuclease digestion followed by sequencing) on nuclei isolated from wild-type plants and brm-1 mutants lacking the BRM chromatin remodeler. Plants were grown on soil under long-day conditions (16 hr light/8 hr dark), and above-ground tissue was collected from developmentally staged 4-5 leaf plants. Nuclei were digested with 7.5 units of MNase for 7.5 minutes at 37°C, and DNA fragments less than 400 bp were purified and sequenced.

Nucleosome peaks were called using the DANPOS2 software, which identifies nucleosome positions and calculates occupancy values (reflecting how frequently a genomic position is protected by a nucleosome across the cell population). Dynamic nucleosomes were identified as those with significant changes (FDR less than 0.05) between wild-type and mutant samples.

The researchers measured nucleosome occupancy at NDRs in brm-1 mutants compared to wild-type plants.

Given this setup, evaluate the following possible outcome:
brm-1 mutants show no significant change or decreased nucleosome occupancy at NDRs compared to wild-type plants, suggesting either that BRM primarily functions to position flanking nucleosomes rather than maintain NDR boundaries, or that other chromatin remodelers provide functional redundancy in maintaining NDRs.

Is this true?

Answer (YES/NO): YES